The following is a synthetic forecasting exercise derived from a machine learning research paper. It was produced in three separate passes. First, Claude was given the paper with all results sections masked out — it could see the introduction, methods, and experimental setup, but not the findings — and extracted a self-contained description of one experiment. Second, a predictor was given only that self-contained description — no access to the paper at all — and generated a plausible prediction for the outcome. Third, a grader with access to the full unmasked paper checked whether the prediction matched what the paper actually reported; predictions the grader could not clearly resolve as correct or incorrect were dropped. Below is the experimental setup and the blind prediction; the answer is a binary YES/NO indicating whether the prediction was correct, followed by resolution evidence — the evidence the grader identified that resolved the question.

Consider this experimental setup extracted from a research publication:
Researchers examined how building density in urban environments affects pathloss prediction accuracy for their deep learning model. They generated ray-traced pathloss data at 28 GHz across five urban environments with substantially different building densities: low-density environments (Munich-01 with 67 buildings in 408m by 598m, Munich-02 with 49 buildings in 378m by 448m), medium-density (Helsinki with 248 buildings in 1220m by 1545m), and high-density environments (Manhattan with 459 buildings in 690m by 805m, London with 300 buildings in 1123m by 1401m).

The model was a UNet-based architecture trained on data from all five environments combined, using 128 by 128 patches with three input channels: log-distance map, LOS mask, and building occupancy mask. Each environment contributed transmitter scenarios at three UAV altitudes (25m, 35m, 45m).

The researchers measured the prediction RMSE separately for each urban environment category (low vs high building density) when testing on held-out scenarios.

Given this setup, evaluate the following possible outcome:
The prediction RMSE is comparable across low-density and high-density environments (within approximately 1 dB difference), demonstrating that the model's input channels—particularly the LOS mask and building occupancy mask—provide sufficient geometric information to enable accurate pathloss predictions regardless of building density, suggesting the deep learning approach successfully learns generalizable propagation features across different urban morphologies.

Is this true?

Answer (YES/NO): YES